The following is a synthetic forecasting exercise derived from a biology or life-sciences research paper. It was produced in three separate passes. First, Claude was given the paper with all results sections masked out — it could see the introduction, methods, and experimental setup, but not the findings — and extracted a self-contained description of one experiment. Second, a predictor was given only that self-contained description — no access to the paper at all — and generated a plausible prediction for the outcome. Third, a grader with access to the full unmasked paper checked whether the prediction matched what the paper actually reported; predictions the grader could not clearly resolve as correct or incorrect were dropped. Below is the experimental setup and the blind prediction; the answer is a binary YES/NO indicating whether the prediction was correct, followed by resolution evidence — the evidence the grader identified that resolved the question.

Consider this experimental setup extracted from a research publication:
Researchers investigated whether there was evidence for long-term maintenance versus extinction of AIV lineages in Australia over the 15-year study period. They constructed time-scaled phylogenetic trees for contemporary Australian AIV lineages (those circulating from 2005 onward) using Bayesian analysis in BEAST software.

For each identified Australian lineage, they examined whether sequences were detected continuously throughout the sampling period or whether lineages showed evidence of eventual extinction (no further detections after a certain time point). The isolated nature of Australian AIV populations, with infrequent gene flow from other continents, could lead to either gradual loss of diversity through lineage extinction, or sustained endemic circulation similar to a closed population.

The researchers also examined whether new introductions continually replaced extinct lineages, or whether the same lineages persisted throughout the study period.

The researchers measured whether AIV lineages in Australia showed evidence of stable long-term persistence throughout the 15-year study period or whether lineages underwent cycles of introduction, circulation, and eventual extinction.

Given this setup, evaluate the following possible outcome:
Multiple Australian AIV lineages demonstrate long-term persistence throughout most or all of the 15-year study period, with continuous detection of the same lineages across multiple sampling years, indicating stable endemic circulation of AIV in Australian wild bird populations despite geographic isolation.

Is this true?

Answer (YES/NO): NO